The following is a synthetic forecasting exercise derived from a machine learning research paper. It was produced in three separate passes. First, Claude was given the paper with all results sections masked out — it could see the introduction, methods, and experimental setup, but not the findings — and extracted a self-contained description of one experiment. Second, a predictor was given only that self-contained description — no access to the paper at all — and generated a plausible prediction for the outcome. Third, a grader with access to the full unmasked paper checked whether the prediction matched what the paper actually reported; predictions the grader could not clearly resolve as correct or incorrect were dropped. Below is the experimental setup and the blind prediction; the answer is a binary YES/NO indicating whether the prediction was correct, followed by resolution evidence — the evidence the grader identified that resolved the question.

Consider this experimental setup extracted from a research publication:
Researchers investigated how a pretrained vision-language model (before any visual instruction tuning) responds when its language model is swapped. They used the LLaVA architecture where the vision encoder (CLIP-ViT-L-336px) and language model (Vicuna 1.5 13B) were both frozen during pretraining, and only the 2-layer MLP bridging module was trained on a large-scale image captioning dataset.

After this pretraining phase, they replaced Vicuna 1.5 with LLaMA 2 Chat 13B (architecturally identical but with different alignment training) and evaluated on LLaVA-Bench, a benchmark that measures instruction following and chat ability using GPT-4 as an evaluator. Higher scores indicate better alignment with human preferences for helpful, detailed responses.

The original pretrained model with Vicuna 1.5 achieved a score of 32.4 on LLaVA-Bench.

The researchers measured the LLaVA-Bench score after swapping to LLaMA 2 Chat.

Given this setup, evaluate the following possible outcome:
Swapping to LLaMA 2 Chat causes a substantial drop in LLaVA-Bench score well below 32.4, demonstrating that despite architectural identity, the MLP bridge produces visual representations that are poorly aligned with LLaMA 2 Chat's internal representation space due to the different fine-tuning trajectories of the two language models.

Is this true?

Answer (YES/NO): NO